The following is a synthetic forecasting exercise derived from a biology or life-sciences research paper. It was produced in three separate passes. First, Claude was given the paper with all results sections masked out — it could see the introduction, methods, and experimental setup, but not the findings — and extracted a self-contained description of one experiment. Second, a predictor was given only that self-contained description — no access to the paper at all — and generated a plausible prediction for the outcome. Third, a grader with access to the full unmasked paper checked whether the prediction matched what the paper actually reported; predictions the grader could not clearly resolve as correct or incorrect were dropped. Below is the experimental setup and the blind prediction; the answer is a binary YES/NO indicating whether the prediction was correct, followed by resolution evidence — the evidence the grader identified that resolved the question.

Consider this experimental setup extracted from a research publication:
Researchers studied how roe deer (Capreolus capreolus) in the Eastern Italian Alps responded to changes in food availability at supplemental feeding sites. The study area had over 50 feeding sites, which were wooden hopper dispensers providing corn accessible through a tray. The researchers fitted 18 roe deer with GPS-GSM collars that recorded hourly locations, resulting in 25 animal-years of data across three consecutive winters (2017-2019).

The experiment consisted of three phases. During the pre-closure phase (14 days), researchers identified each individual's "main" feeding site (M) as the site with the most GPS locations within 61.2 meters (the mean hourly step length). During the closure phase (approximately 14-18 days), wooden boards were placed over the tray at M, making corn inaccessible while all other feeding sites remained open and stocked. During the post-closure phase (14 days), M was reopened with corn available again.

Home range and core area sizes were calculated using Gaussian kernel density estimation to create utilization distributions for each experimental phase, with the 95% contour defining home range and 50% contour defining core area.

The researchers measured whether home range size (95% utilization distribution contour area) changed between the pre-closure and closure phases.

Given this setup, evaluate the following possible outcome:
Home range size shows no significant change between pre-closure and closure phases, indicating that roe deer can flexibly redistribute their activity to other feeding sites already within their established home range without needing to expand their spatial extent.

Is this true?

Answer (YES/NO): NO